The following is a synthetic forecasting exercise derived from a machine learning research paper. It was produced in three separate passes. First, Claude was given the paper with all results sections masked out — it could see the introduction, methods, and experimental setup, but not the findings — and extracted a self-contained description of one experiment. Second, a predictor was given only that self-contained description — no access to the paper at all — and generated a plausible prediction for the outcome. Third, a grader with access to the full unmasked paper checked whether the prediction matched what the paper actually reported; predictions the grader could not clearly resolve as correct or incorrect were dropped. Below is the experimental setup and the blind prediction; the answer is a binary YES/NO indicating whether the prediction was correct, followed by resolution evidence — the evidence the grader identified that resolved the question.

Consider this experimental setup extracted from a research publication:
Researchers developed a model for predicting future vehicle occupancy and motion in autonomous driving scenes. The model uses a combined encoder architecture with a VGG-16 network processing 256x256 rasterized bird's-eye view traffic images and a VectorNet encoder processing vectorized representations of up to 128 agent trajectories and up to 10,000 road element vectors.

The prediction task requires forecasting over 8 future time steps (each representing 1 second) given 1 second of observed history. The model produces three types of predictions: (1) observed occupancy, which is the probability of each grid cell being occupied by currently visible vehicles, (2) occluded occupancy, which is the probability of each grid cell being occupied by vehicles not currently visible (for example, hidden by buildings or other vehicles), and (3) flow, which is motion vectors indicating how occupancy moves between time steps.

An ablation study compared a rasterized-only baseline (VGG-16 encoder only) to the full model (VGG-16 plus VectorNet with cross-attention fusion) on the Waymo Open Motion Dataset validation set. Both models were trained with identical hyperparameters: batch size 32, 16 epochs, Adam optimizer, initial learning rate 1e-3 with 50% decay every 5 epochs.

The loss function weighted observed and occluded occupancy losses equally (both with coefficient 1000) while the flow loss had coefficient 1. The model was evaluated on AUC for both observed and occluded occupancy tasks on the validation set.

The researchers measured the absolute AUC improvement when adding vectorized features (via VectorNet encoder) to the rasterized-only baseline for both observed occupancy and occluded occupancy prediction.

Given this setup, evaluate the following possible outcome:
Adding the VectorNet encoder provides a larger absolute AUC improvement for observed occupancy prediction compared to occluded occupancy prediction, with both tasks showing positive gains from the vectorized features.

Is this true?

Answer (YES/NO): NO